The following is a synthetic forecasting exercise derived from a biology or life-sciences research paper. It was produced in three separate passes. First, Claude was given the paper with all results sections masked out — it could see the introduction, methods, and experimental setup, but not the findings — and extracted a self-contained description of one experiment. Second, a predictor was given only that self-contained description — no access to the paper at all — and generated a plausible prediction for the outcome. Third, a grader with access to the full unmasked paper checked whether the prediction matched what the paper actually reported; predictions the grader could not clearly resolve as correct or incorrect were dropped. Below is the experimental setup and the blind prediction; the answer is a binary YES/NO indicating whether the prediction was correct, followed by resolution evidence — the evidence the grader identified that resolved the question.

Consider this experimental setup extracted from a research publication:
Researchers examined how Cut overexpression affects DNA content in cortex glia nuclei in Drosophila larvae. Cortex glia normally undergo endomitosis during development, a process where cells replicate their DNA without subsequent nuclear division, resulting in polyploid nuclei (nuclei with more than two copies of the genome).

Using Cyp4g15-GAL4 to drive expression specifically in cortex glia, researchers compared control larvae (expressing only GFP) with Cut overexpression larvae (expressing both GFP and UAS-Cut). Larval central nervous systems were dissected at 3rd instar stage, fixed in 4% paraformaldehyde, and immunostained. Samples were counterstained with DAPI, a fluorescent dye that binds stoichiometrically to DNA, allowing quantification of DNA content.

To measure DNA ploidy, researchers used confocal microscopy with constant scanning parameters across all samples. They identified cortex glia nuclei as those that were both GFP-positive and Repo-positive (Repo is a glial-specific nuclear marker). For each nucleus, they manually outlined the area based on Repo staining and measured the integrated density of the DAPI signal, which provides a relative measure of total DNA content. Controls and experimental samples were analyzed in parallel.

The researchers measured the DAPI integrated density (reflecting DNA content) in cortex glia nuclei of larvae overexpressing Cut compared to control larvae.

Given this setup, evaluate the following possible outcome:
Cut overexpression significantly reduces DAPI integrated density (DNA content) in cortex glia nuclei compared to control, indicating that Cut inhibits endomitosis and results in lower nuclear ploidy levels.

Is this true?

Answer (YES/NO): NO